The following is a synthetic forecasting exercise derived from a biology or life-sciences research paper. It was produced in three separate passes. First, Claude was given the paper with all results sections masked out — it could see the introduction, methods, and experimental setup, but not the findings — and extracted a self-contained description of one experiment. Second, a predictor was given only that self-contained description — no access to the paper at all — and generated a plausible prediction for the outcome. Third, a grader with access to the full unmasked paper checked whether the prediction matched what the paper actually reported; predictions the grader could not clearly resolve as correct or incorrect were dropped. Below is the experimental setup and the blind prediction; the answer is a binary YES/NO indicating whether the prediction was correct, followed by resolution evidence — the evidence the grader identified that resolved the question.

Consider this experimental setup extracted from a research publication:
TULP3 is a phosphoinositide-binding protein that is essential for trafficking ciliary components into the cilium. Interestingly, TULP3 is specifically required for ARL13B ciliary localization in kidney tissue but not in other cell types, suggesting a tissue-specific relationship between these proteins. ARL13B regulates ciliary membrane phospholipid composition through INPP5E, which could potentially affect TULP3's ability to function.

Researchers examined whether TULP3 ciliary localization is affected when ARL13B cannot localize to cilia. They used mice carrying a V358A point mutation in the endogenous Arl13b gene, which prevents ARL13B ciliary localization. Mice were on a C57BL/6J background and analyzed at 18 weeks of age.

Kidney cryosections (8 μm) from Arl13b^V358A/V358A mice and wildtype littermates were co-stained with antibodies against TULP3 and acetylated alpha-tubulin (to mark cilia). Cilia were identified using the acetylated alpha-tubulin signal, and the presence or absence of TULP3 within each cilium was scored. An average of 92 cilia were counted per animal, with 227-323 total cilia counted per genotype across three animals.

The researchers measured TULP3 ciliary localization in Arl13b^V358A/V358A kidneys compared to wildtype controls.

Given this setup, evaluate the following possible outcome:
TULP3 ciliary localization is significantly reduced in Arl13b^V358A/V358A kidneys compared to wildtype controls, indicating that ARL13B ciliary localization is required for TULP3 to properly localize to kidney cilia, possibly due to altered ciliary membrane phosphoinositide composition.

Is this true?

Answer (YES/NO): NO